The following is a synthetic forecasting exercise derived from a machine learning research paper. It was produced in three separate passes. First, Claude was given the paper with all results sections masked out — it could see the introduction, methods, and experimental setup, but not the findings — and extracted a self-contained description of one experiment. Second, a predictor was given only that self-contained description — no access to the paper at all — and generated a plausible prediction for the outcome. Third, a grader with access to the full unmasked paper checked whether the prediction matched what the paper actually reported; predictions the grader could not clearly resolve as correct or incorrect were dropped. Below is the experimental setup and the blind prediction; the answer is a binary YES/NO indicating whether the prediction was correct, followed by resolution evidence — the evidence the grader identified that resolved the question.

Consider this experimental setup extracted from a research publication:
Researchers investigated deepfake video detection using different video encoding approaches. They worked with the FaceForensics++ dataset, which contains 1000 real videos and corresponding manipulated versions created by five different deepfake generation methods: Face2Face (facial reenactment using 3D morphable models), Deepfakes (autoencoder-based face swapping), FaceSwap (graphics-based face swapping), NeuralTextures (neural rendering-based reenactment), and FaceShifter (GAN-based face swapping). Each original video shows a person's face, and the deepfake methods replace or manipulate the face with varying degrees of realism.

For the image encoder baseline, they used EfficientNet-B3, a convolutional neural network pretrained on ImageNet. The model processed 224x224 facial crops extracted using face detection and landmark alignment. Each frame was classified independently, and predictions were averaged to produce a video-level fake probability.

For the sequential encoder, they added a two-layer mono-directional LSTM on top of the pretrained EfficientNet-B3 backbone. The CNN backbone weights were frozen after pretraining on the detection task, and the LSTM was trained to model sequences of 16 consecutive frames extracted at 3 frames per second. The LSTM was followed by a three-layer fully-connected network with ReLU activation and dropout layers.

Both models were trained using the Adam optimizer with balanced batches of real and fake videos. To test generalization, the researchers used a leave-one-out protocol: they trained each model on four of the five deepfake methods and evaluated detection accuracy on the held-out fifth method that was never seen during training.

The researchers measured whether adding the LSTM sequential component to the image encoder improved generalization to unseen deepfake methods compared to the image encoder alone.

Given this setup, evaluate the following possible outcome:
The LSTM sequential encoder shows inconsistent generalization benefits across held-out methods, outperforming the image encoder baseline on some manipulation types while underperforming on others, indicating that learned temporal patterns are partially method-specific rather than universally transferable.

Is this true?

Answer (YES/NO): NO